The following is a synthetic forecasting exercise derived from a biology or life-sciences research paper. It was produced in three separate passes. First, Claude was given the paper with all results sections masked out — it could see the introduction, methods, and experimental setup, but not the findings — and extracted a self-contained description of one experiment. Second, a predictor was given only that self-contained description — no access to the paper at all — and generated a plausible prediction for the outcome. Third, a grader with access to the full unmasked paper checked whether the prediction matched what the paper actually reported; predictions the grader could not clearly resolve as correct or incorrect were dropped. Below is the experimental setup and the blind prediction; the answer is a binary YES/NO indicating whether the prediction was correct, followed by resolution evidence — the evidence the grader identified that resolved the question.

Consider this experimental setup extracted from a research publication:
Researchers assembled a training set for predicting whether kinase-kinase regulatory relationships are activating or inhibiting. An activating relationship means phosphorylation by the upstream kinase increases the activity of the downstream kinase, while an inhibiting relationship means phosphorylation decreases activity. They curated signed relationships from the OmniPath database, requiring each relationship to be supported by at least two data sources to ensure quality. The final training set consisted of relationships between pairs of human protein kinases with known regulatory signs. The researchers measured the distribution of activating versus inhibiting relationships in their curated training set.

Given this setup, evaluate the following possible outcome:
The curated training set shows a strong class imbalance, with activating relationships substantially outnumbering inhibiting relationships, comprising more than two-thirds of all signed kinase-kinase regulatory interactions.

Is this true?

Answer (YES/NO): YES